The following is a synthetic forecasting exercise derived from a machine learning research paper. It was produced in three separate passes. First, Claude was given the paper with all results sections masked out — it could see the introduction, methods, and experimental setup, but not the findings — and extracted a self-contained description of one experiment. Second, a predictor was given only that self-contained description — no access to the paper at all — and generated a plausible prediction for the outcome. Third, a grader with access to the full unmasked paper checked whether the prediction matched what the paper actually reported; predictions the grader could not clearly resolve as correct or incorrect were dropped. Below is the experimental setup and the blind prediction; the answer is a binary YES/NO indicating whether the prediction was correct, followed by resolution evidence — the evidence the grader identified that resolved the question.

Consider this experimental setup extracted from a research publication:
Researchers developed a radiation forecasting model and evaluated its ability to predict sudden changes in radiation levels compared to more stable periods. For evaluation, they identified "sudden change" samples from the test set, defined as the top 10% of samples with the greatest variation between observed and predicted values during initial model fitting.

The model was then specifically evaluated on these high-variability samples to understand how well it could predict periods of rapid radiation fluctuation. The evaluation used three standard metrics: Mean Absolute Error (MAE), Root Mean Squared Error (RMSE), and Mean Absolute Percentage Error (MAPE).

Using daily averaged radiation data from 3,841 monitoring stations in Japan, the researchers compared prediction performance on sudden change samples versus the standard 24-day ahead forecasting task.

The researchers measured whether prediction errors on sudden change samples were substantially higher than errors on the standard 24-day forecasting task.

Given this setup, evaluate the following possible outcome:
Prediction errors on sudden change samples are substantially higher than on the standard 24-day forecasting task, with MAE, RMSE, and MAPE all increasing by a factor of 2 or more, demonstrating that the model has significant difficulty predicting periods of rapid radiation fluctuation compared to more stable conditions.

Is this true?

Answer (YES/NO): NO